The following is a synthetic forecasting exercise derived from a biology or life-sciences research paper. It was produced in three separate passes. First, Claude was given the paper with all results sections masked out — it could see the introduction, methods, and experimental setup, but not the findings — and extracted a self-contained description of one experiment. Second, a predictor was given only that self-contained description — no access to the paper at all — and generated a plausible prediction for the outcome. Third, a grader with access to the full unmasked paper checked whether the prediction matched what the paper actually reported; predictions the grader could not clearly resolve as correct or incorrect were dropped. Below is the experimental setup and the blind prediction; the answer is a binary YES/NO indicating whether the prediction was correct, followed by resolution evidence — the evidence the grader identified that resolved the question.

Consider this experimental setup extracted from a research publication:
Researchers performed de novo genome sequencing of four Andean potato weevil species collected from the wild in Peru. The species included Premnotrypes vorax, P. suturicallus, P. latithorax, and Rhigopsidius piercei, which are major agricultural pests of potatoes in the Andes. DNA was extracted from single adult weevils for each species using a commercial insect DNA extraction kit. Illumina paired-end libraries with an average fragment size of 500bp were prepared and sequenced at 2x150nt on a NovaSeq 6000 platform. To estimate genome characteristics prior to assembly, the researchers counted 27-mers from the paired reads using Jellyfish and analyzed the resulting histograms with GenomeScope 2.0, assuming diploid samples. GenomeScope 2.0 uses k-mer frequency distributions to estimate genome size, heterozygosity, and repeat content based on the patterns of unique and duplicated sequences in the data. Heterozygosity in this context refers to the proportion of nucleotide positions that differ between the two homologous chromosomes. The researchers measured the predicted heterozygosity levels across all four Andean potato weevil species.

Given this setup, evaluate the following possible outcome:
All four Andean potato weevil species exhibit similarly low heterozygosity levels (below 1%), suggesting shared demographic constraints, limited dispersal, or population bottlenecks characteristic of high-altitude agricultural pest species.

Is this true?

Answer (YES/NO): NO